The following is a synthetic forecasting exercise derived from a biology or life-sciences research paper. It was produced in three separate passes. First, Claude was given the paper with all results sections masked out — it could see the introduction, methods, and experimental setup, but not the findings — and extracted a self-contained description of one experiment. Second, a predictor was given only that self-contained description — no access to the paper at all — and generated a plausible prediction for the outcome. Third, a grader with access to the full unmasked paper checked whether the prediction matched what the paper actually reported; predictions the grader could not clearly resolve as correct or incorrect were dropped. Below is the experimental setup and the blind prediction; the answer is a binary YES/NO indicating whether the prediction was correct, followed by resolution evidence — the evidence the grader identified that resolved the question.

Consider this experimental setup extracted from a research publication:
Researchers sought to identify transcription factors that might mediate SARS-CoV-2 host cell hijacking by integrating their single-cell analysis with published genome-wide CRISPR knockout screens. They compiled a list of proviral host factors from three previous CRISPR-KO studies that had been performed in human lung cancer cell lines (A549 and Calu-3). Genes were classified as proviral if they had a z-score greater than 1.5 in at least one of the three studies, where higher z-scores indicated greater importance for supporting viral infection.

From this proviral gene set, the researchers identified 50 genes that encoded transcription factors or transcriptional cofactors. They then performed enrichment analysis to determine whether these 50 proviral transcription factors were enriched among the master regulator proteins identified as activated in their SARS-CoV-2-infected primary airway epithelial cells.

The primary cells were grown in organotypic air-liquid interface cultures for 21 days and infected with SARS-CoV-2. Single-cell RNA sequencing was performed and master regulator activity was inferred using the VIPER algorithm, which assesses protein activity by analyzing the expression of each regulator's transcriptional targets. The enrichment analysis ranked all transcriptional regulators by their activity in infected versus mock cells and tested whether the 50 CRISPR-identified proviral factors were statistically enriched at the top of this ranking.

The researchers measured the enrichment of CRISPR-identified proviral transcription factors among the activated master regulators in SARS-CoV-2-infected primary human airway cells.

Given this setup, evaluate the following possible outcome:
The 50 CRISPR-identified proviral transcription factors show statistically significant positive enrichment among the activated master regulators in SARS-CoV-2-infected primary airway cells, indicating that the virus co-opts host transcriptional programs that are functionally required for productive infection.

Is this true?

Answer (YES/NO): YES